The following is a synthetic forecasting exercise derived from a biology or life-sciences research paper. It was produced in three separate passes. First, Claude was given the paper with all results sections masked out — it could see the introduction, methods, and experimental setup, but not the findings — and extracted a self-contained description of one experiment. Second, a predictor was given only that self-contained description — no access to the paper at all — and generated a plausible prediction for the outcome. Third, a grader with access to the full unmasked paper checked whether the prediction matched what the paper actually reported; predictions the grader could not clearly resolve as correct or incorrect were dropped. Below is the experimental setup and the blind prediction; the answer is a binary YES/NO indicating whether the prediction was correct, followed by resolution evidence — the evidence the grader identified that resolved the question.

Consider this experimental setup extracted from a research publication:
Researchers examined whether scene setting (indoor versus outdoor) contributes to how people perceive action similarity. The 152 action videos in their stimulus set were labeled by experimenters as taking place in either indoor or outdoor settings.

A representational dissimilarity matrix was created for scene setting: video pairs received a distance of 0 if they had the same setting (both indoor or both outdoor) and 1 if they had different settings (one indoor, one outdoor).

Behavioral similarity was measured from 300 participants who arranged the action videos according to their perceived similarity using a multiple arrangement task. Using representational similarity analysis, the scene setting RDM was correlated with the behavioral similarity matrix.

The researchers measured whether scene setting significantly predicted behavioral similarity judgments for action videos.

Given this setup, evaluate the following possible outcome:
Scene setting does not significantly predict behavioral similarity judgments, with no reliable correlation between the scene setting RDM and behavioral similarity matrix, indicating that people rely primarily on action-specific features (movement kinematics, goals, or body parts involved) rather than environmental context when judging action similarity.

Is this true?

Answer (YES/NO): NO